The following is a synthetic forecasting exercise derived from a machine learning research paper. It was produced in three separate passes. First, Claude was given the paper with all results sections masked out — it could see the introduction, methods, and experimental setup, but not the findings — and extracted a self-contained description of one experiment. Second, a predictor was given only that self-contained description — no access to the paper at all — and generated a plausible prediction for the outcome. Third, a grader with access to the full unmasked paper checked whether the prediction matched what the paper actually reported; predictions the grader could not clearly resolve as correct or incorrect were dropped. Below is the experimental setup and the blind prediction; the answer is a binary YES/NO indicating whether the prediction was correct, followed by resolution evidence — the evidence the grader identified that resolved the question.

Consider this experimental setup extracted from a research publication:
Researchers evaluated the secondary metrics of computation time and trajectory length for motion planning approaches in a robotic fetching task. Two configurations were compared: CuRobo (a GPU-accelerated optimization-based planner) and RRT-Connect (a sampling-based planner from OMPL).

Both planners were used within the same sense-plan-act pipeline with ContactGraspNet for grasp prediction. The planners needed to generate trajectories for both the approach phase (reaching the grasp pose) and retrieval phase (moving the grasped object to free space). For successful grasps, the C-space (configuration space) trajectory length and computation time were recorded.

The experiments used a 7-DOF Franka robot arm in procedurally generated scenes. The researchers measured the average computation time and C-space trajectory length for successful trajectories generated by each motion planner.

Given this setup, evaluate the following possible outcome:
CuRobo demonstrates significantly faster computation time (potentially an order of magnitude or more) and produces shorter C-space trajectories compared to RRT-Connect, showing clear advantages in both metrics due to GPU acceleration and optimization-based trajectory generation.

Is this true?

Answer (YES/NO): YES